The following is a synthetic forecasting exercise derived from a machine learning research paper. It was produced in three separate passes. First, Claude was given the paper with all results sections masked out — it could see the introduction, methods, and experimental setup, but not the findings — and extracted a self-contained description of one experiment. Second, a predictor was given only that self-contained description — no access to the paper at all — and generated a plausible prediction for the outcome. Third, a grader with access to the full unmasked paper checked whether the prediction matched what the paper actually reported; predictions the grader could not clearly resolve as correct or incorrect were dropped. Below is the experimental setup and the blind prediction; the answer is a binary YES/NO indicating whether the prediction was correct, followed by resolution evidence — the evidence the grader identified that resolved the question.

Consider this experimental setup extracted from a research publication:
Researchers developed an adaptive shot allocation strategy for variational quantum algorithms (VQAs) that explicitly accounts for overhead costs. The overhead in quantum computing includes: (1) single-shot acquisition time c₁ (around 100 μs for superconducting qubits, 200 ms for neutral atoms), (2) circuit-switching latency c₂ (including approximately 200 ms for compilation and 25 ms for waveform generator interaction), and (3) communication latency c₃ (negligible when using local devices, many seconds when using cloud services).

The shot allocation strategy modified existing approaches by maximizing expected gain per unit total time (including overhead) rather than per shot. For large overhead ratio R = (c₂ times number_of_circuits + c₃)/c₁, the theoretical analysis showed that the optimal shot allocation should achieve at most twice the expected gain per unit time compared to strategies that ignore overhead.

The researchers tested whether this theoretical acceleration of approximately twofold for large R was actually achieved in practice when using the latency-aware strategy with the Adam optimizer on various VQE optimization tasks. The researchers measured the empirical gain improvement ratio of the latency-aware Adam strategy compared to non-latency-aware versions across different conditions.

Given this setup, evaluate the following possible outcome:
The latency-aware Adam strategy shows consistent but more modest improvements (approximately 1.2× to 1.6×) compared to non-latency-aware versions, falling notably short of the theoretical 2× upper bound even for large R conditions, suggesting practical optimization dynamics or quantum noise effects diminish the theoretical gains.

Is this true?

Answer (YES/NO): NO